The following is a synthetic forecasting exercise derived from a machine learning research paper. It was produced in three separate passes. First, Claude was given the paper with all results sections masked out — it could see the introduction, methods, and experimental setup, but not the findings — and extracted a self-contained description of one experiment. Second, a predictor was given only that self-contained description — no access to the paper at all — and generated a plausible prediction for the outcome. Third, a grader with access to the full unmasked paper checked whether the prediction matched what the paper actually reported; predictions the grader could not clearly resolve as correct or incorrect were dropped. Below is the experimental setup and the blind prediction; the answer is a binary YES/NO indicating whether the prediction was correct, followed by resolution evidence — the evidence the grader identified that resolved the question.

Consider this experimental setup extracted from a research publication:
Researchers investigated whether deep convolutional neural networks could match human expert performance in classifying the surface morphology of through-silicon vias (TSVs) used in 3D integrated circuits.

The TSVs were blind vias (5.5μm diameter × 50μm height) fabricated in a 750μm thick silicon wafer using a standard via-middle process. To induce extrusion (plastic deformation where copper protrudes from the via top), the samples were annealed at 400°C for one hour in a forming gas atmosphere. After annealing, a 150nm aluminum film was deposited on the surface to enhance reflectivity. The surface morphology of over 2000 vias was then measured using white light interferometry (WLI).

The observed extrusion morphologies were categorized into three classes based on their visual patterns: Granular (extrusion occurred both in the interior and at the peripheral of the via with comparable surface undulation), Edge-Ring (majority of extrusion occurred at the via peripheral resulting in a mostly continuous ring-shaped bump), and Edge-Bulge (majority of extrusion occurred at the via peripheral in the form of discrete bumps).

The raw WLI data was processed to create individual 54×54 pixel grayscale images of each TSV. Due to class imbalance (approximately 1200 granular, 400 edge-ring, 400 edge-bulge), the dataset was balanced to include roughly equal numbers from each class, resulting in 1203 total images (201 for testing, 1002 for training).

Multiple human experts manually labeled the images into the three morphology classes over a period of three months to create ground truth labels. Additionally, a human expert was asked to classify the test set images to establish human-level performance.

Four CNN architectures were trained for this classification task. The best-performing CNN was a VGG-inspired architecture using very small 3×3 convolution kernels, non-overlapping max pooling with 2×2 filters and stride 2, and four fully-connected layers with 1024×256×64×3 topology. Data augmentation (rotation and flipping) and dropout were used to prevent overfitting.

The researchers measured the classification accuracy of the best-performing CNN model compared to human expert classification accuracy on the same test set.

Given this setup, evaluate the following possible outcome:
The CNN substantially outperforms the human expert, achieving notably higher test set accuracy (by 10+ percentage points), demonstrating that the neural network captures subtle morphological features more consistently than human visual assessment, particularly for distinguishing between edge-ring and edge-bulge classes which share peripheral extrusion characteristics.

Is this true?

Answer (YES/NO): NO